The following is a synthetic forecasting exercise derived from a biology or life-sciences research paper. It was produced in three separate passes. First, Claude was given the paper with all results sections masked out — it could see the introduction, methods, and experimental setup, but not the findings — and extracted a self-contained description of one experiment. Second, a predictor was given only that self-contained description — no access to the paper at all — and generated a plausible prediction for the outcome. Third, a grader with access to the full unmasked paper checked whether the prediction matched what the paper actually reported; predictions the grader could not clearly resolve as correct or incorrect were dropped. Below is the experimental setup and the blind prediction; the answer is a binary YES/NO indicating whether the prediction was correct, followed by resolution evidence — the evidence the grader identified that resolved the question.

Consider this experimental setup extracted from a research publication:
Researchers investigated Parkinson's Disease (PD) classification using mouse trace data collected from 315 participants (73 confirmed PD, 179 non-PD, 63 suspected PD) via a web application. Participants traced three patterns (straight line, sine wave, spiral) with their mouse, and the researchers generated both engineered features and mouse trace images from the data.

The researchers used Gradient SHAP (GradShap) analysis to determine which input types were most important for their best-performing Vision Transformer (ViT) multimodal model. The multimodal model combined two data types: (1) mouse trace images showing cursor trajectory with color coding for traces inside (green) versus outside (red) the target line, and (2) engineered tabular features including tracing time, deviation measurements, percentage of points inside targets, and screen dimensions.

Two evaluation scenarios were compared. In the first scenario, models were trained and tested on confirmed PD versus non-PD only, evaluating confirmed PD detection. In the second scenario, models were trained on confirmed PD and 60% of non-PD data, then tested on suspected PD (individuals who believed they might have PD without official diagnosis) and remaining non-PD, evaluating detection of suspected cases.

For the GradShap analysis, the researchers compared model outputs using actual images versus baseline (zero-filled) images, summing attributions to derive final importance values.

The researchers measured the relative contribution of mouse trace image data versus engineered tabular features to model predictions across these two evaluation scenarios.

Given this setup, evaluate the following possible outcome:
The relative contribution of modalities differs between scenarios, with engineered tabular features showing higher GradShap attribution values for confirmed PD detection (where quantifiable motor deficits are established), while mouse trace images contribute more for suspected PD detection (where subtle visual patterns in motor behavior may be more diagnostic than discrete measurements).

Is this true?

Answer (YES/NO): NO